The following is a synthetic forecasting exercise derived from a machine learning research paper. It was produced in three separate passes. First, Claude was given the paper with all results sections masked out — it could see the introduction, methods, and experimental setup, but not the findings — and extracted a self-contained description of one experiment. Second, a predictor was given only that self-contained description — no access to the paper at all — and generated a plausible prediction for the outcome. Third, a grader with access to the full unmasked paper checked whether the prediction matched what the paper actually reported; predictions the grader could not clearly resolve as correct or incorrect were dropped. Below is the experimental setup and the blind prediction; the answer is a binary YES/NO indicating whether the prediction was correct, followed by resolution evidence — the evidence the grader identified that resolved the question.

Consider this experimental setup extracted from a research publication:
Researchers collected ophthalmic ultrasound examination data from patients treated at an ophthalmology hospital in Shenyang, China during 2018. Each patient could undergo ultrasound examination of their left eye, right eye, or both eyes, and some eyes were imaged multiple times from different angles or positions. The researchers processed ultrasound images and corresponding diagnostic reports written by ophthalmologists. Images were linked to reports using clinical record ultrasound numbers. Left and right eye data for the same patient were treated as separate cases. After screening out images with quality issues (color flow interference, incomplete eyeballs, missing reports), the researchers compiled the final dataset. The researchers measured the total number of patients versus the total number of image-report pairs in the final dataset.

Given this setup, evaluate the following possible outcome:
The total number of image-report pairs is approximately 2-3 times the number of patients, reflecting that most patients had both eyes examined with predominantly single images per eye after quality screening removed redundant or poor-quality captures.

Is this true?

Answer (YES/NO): YES